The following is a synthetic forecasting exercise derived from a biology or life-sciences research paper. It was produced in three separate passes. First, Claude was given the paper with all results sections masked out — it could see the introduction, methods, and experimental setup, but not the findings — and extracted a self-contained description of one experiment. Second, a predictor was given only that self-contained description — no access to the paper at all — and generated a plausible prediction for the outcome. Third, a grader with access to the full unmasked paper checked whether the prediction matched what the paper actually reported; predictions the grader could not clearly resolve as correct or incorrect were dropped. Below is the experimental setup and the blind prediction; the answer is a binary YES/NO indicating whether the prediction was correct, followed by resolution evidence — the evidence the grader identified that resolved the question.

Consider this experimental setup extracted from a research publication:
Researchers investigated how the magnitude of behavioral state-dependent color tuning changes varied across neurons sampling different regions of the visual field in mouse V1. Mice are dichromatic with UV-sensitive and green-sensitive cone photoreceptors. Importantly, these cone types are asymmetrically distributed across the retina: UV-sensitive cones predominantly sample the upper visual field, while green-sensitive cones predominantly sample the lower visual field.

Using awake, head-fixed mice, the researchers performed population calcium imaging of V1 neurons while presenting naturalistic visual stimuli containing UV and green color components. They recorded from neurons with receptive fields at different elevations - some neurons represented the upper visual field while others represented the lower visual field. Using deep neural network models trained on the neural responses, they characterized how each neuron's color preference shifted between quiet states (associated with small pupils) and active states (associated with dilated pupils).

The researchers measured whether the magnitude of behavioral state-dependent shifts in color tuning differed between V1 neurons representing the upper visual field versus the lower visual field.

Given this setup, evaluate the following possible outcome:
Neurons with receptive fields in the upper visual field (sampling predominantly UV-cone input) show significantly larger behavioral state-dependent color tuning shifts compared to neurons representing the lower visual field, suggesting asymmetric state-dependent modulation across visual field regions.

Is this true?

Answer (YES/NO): YES